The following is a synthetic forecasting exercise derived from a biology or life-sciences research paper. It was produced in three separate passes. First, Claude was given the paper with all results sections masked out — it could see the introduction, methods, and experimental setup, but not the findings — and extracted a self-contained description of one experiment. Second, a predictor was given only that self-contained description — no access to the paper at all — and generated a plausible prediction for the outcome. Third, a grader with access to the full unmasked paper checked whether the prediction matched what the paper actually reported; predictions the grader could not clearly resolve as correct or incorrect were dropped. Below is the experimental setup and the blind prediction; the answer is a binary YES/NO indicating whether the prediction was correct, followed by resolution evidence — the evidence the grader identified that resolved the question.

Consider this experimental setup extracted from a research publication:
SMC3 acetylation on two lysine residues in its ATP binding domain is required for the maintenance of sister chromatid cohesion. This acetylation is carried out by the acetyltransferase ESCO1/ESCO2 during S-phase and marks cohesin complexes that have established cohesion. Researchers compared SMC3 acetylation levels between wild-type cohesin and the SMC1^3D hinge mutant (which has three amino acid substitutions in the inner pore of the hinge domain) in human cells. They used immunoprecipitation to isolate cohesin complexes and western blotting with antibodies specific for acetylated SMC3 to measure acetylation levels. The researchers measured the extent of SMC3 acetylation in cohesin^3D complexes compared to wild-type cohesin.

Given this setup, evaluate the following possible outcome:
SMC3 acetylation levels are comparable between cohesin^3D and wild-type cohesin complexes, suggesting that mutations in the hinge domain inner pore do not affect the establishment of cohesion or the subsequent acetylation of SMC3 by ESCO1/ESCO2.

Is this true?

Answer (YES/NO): NO